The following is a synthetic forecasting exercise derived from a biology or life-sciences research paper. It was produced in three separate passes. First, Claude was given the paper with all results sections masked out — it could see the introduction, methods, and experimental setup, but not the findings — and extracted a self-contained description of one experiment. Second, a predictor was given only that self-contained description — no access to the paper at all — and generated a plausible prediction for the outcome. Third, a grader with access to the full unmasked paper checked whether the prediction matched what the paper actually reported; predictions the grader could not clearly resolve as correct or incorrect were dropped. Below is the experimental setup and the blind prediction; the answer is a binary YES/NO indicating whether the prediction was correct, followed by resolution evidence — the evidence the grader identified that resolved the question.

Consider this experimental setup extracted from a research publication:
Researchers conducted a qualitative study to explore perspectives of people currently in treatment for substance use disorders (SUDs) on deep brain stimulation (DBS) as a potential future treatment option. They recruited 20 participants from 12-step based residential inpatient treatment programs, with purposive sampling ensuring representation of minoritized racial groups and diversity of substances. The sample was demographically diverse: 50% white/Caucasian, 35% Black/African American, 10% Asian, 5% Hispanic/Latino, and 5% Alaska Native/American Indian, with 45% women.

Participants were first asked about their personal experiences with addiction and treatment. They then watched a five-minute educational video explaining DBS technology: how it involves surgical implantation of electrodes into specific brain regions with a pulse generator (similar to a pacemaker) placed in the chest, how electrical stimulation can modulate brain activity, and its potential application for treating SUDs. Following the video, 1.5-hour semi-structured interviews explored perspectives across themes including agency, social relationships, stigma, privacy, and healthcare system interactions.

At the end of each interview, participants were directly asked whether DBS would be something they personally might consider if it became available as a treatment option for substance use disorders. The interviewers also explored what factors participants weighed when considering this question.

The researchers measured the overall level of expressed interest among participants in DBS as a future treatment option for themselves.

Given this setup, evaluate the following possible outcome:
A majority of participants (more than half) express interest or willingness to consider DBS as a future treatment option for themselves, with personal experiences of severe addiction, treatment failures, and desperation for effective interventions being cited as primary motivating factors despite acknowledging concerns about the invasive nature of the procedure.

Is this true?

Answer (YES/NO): YES